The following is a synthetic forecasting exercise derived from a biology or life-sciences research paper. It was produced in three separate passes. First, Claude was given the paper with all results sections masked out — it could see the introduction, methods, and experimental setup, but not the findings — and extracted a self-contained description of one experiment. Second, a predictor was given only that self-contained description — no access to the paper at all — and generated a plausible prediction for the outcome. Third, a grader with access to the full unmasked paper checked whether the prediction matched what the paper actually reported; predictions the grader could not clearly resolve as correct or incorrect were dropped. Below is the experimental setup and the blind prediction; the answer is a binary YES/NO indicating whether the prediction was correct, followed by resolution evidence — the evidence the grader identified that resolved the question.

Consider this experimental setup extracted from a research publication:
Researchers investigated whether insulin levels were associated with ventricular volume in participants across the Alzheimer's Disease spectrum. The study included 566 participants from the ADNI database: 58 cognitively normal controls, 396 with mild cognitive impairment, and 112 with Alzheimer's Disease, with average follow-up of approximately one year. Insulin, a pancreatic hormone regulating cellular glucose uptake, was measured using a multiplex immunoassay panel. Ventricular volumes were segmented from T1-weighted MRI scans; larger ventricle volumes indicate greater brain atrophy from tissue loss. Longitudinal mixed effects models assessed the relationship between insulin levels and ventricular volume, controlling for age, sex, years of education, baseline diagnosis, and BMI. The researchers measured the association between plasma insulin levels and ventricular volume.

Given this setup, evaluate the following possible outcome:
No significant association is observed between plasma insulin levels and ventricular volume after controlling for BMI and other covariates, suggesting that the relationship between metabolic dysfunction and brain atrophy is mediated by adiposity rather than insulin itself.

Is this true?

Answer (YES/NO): NO